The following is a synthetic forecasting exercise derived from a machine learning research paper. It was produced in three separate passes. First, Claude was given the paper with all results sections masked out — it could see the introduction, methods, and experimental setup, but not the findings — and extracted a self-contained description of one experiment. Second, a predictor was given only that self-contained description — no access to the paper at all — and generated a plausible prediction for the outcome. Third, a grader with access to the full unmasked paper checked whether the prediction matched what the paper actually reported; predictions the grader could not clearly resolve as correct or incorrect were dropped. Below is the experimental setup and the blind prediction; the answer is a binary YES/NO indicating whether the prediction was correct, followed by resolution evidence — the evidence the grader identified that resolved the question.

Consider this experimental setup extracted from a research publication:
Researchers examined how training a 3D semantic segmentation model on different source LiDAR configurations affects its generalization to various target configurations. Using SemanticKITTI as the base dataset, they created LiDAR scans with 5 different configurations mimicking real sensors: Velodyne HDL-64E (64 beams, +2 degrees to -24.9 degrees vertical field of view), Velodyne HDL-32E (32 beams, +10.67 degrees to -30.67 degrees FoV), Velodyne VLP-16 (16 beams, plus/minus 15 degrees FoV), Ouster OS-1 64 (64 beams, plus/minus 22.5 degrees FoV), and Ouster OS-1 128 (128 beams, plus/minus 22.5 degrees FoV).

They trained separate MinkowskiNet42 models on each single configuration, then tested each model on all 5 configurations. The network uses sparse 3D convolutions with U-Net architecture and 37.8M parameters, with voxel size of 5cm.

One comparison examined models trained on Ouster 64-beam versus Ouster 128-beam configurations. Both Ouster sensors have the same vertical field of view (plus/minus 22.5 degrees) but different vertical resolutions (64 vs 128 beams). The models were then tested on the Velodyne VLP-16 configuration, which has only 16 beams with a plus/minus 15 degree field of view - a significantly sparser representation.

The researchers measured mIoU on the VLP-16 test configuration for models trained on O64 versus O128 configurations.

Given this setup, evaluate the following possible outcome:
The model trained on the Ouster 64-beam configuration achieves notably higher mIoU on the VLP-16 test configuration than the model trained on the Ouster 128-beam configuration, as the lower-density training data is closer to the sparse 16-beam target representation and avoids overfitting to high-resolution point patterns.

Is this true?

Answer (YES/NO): YES